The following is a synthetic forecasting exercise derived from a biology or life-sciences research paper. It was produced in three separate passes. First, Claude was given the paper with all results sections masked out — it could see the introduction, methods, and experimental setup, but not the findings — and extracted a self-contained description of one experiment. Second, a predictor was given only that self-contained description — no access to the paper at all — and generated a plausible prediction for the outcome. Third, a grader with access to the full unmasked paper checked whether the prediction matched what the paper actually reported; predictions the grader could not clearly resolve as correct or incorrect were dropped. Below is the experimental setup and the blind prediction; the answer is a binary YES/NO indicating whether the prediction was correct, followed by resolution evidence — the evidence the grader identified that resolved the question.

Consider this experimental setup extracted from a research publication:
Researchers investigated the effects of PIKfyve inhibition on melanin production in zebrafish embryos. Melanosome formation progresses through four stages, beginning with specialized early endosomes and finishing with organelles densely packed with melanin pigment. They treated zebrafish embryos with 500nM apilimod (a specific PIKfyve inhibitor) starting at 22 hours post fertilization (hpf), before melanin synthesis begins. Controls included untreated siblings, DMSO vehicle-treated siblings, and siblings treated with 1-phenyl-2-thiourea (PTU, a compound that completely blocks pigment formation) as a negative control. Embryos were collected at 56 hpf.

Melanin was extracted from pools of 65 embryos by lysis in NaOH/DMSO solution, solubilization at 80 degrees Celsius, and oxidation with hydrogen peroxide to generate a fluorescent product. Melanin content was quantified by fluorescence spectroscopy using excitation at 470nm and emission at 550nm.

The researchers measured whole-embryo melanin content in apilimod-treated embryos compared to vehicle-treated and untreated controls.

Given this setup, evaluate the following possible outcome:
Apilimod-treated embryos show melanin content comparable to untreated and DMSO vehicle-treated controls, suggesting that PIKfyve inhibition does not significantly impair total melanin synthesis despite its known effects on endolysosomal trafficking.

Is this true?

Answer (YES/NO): NO